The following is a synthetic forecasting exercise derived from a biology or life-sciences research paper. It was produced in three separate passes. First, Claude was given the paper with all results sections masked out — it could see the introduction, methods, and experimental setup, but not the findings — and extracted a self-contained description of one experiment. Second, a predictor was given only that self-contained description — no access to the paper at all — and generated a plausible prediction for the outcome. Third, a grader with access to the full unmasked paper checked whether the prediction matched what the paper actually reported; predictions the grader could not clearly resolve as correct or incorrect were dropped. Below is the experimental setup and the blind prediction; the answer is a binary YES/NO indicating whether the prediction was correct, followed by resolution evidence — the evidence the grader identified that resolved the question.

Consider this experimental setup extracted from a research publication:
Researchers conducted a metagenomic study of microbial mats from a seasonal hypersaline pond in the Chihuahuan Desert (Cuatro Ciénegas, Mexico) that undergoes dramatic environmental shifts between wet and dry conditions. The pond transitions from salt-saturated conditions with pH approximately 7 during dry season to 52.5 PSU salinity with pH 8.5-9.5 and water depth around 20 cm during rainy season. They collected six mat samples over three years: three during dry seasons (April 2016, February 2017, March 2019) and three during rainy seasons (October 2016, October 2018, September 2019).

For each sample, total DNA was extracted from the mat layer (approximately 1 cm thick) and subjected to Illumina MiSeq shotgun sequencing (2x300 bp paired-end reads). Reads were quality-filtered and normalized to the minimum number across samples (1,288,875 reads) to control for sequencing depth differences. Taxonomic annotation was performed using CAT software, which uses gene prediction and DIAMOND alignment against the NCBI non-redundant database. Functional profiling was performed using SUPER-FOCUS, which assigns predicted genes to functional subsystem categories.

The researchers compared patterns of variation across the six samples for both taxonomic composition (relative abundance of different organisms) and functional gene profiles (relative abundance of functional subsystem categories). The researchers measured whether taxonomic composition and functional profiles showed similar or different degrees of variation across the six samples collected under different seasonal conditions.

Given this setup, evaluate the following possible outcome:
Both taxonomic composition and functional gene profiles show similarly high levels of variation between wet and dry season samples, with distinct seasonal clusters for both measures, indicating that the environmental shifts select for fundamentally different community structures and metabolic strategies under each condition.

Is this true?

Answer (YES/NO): NO